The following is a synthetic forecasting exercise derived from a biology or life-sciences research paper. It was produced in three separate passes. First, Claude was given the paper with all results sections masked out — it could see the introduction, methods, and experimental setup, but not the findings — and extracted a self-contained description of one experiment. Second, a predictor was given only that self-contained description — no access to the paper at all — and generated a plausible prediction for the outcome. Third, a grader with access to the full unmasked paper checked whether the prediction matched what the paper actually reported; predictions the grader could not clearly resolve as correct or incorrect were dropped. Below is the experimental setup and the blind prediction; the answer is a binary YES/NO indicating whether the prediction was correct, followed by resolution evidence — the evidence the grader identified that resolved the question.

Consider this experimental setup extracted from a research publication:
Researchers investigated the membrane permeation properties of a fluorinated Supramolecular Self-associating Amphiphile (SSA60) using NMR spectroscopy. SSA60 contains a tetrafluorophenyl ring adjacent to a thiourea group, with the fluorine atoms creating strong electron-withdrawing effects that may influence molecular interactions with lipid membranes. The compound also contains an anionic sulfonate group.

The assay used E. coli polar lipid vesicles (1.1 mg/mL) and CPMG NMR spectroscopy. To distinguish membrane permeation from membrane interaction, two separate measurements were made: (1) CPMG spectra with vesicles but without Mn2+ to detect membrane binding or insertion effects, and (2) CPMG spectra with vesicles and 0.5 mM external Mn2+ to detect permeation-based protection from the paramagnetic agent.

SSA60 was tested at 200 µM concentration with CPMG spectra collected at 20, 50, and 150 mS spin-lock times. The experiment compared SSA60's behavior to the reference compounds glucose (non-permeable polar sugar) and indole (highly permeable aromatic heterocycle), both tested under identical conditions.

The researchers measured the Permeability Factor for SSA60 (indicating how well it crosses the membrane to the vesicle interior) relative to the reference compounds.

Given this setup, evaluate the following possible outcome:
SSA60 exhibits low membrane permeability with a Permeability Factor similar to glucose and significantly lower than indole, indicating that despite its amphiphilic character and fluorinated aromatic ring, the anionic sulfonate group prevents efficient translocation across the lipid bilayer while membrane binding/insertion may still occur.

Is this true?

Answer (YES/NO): NO